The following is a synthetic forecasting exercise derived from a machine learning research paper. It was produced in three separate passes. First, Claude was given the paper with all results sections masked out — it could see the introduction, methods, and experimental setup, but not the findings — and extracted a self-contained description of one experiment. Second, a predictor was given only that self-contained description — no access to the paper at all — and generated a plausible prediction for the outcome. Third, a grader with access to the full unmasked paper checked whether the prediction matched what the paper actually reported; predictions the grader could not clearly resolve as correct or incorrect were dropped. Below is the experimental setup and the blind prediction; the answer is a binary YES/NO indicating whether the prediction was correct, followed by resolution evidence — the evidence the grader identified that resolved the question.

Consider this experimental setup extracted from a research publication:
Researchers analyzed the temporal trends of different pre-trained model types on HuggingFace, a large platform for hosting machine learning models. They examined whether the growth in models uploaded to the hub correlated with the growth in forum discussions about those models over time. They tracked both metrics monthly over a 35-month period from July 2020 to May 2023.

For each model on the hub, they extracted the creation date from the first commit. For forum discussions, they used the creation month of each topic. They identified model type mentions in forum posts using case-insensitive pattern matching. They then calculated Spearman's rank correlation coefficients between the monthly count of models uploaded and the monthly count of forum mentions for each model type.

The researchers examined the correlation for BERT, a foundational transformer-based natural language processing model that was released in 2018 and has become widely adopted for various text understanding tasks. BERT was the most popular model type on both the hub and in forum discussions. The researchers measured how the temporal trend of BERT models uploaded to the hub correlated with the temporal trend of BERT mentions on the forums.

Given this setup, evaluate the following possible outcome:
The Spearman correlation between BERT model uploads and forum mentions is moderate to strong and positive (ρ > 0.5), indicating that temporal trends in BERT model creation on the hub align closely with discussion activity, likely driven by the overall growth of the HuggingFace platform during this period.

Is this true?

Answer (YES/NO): NO